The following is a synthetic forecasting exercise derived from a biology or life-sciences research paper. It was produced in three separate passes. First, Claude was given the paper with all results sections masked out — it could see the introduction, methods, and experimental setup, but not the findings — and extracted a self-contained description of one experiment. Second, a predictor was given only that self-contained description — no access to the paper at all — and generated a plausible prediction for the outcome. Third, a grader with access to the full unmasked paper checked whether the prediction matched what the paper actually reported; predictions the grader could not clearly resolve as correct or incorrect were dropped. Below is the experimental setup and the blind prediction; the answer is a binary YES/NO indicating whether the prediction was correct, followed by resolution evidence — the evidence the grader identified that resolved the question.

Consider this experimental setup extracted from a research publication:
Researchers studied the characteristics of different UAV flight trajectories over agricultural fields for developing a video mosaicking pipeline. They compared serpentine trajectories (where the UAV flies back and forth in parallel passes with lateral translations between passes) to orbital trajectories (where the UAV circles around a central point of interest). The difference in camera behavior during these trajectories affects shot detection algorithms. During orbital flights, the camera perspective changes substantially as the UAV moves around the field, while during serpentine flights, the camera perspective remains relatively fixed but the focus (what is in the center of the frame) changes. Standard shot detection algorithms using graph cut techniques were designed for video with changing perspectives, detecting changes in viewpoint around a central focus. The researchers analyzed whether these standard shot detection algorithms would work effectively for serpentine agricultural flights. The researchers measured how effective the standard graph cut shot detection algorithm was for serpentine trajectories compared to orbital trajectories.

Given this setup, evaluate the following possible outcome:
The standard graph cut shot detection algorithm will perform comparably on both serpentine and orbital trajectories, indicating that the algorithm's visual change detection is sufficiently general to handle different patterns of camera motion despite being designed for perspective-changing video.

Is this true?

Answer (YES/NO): NO